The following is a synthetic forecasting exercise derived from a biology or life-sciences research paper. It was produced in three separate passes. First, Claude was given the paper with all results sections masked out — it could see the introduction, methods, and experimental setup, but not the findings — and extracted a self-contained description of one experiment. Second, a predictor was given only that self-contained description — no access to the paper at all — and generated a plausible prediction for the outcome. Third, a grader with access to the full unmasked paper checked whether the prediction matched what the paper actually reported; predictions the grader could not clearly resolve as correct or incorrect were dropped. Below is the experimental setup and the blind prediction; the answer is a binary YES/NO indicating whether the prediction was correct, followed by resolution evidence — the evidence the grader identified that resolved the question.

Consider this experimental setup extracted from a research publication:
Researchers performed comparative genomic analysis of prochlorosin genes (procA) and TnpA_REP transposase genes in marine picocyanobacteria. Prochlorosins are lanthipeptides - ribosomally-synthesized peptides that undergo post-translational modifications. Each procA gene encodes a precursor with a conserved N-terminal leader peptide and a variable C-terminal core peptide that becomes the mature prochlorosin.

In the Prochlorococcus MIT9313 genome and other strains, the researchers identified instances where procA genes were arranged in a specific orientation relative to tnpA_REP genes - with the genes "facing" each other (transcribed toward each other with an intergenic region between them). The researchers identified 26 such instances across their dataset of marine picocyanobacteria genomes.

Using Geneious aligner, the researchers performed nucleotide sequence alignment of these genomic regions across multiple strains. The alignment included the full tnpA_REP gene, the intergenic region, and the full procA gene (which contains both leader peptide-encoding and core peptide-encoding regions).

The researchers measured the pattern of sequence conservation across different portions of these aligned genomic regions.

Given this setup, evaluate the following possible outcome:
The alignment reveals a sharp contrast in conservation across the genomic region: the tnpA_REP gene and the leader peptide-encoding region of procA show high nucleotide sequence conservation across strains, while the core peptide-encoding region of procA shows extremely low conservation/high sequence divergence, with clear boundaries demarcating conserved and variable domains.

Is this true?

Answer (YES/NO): YES